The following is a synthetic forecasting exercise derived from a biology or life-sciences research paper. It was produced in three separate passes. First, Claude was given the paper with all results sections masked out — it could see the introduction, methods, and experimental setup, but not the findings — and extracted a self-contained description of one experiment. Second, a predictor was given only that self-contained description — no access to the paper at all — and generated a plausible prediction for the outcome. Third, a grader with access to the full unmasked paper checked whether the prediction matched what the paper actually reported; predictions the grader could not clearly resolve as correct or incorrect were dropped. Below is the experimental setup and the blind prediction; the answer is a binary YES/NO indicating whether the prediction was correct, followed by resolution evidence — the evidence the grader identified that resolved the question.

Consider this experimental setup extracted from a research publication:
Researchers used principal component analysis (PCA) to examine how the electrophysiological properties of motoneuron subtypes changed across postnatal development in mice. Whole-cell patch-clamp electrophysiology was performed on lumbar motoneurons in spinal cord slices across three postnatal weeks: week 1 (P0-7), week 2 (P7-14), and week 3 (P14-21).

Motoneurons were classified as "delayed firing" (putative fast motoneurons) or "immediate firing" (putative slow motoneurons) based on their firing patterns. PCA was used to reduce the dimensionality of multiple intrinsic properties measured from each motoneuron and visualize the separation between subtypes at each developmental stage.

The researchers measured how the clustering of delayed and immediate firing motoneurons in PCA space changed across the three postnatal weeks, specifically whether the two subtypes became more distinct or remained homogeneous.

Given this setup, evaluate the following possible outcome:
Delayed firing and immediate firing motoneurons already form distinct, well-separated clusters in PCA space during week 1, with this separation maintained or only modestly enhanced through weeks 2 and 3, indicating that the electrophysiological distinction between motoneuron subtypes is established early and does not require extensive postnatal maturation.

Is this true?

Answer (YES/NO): NO